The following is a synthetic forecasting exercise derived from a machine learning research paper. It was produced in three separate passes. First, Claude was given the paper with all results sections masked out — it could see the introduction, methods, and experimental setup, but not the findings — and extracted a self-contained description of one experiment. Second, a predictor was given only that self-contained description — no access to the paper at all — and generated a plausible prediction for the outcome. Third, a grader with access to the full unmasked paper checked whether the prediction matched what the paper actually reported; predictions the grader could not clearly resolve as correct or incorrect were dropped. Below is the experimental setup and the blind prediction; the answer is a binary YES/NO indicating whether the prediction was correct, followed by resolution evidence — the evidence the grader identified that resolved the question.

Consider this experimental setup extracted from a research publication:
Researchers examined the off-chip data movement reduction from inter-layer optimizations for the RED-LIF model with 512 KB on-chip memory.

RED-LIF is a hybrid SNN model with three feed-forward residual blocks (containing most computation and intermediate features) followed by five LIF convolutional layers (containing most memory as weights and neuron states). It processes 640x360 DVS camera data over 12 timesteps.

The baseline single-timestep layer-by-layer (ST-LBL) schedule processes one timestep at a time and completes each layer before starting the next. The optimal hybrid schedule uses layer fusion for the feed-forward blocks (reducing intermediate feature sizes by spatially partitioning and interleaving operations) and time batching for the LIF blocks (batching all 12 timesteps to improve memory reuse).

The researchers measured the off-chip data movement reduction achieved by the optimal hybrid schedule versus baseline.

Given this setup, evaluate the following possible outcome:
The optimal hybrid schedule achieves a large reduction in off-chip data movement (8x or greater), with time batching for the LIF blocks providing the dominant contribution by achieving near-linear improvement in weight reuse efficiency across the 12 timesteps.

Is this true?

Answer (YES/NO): NO